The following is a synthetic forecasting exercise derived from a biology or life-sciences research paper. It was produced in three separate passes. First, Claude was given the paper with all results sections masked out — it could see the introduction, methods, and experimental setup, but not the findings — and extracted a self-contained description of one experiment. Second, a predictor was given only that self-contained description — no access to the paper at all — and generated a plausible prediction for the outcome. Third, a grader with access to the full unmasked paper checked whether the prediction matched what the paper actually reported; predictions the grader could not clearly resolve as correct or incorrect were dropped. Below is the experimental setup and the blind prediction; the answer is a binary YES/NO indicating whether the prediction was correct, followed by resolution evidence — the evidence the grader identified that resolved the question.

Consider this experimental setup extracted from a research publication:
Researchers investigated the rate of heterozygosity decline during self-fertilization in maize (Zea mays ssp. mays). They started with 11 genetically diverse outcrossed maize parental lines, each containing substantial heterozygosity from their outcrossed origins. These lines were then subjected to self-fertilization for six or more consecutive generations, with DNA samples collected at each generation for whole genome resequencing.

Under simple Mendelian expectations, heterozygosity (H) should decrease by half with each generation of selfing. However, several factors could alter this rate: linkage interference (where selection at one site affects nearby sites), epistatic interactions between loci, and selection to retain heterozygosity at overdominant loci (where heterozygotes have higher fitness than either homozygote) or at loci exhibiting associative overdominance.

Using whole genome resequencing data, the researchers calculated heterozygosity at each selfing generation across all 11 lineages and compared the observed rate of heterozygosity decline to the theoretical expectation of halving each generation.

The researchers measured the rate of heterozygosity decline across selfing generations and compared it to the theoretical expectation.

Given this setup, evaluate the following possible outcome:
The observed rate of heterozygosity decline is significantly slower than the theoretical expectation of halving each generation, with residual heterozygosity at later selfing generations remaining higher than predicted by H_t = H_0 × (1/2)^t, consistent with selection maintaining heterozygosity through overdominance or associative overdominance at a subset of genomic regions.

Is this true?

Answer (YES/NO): YES